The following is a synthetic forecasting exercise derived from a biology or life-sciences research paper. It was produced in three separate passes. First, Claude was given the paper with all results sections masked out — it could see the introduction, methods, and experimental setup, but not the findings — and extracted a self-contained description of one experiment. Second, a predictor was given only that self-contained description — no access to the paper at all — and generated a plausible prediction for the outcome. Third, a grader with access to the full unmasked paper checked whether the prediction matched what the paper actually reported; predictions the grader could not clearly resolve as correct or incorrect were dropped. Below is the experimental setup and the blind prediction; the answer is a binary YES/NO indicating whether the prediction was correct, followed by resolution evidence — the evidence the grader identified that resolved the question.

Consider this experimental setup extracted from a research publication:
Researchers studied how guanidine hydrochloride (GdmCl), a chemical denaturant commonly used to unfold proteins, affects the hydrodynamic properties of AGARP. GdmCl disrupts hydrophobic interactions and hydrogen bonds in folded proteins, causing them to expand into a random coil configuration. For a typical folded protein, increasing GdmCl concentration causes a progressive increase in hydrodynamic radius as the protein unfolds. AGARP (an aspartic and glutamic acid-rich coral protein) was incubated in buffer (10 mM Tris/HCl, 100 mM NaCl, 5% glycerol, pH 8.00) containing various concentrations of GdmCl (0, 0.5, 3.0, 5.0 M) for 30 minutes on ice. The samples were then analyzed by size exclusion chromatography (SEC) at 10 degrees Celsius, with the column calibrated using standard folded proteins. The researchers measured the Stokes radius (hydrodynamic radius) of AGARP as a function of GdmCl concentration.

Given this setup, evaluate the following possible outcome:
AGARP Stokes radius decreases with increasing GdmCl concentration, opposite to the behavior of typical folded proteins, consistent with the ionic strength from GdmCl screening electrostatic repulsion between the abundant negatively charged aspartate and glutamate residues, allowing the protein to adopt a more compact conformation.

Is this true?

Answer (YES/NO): NO